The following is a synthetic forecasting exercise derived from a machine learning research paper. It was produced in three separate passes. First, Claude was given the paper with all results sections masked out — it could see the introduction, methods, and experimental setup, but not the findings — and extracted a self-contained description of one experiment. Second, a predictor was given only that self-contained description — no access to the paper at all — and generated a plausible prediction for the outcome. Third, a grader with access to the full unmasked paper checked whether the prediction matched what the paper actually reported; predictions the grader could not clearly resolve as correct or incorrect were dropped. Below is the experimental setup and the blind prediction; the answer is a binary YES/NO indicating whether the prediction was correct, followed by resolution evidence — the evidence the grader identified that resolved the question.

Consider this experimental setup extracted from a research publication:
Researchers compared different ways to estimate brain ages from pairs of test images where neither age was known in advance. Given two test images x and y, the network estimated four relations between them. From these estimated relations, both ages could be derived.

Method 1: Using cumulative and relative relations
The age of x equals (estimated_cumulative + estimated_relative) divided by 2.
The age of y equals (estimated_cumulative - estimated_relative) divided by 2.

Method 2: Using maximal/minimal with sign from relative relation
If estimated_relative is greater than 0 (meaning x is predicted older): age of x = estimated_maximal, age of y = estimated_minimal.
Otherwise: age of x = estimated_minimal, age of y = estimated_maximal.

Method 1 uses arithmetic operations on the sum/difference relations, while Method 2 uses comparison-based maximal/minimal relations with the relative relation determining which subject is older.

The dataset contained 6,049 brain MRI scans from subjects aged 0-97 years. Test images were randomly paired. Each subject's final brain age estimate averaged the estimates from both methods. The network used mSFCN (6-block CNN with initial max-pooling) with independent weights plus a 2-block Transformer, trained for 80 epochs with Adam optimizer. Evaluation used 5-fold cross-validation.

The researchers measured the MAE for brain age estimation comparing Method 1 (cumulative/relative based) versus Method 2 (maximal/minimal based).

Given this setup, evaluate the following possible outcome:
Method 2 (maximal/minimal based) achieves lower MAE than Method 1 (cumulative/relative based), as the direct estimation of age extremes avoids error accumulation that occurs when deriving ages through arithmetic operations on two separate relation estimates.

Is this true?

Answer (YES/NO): NO